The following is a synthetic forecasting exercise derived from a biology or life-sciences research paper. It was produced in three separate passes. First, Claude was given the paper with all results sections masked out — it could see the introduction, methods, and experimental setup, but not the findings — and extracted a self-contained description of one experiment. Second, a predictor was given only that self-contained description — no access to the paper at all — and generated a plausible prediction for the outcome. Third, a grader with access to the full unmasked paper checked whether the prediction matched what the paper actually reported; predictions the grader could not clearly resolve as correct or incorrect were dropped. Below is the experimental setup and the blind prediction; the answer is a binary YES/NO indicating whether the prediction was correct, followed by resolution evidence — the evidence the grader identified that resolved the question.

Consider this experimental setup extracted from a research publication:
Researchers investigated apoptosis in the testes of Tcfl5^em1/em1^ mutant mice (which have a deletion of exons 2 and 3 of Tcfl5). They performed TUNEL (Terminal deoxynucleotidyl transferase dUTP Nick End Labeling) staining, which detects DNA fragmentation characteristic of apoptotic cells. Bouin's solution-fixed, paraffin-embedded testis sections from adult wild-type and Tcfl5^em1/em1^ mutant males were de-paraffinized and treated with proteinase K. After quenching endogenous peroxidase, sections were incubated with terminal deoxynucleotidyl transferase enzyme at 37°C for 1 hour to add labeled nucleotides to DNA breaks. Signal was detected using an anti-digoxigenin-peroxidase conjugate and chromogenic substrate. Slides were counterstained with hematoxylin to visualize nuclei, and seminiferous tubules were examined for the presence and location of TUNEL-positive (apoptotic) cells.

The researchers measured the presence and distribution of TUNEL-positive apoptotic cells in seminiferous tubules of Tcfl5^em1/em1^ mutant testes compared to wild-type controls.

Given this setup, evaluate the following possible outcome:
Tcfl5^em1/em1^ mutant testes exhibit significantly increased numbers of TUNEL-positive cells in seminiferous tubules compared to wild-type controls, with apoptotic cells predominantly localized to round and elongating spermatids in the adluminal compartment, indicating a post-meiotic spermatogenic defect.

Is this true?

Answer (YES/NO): NO